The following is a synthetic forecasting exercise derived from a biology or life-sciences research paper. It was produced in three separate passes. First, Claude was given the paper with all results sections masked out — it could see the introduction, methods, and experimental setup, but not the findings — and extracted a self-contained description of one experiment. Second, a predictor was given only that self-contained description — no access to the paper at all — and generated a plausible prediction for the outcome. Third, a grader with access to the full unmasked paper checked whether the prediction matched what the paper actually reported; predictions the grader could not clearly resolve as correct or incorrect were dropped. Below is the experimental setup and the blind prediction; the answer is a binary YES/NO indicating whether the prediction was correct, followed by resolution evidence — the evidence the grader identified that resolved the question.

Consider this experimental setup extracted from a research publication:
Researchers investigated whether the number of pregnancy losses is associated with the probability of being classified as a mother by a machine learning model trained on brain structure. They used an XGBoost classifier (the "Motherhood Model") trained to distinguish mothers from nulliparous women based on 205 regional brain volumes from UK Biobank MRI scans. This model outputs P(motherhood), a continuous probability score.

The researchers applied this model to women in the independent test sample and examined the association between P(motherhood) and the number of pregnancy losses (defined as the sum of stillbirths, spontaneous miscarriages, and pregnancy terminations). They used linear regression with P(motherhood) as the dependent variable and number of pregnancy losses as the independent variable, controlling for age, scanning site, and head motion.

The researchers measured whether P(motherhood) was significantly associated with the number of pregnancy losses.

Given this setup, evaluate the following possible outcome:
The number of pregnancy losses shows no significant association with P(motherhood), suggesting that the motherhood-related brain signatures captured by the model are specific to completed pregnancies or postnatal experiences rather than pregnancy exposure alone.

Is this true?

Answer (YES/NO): YES